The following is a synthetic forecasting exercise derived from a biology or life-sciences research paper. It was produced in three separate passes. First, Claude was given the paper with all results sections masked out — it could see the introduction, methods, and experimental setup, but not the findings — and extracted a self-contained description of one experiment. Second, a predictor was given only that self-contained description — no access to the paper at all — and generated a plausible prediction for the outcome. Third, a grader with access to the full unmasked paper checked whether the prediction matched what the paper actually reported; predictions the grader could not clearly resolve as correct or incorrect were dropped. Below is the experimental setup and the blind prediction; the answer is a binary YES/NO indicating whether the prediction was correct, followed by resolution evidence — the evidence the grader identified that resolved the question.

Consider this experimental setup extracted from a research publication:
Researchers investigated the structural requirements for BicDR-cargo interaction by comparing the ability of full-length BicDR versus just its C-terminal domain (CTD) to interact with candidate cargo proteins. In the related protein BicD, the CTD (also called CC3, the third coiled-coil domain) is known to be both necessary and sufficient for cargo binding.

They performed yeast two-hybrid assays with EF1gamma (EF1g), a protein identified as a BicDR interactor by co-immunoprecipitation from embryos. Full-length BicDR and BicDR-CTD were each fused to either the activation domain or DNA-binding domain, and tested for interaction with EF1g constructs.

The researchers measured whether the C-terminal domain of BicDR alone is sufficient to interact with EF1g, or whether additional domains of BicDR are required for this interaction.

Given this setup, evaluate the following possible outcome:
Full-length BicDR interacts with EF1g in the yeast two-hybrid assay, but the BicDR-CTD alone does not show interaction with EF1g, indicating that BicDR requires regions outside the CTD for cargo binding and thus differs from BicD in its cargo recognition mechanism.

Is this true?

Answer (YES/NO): NO